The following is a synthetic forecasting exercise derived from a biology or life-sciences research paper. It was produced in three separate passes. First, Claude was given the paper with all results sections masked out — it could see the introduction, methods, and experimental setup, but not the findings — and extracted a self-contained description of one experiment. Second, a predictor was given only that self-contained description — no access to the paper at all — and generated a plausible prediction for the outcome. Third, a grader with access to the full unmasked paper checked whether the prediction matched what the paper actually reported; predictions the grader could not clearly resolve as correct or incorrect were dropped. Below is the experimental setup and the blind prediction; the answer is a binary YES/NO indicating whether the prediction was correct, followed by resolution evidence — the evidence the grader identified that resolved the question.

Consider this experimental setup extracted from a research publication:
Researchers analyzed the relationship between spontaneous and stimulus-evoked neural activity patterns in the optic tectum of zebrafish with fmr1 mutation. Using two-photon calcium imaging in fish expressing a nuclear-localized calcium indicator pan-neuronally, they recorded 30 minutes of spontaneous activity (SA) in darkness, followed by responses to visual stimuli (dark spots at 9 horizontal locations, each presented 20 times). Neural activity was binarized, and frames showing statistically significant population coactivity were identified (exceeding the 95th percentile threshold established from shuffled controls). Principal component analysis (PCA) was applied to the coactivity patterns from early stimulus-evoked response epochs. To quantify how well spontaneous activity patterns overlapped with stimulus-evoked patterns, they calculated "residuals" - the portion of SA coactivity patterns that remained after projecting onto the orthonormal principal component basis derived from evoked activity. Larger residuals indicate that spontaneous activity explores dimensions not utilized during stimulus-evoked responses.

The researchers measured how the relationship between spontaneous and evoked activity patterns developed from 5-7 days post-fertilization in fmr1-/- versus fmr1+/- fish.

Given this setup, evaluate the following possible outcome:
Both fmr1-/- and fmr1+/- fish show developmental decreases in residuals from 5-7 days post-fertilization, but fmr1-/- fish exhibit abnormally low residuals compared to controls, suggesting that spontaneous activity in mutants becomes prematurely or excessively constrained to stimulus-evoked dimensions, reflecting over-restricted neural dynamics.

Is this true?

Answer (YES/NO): NO